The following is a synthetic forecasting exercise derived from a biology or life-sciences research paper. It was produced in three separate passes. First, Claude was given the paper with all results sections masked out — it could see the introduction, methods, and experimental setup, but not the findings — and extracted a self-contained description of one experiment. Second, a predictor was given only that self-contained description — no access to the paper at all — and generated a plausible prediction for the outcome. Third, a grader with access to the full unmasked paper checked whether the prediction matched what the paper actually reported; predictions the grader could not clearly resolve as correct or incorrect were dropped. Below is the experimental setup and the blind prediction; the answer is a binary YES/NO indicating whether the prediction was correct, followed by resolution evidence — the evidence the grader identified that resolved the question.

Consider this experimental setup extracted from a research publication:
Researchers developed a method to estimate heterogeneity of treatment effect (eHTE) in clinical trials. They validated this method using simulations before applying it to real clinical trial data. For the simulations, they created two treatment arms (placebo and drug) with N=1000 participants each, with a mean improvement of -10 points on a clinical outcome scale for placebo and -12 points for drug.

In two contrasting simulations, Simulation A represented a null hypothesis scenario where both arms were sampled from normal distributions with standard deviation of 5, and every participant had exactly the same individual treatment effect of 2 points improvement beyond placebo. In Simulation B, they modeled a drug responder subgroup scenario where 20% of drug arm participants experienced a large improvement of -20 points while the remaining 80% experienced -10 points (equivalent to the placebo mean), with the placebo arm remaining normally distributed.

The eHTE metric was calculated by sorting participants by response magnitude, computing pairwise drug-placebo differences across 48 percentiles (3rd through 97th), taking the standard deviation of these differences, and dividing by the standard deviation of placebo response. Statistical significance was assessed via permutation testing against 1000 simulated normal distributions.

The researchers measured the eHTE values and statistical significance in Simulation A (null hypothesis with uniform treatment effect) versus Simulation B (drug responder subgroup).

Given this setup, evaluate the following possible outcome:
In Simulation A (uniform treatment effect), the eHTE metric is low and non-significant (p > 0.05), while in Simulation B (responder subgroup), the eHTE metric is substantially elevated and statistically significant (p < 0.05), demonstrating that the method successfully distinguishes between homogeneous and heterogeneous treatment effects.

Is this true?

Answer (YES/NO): YES